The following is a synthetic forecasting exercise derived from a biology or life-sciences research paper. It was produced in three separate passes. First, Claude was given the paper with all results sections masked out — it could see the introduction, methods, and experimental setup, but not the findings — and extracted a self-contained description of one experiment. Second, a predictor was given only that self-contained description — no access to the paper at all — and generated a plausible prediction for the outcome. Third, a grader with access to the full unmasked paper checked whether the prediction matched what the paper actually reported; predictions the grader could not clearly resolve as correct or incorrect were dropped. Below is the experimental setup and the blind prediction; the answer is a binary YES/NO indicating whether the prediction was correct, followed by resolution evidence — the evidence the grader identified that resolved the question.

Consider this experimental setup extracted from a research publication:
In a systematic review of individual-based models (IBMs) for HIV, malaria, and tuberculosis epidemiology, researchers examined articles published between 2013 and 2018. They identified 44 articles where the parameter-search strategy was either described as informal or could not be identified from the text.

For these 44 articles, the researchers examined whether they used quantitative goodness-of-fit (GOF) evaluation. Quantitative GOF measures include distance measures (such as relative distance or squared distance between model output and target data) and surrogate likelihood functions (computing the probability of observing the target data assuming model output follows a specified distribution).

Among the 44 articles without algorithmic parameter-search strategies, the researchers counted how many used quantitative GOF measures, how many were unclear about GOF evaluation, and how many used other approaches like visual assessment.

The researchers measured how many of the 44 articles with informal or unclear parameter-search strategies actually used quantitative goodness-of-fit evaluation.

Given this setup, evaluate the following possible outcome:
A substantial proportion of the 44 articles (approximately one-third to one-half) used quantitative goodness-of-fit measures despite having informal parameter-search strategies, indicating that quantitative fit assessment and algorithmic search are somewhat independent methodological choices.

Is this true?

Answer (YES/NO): NO